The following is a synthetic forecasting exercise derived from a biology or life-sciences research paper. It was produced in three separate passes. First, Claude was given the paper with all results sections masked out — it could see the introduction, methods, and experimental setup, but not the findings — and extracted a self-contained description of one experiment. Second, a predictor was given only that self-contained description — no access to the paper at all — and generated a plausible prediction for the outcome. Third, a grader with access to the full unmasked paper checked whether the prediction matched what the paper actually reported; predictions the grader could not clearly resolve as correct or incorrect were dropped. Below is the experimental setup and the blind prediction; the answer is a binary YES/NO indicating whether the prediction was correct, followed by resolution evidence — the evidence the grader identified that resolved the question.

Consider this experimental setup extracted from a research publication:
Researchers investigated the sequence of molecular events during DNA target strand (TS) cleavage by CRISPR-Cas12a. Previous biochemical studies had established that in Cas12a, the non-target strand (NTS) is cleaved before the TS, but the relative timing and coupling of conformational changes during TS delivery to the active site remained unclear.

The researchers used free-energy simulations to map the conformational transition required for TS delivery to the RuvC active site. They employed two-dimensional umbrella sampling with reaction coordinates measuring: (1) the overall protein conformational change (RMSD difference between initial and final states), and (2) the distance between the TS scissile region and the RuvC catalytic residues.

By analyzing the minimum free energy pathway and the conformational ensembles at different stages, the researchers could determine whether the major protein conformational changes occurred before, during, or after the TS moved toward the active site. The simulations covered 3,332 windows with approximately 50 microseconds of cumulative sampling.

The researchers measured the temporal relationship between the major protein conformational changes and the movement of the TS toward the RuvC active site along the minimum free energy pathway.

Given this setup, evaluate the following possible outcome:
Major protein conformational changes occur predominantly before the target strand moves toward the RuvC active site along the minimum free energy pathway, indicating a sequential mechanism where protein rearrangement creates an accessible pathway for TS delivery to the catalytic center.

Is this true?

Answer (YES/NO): NO